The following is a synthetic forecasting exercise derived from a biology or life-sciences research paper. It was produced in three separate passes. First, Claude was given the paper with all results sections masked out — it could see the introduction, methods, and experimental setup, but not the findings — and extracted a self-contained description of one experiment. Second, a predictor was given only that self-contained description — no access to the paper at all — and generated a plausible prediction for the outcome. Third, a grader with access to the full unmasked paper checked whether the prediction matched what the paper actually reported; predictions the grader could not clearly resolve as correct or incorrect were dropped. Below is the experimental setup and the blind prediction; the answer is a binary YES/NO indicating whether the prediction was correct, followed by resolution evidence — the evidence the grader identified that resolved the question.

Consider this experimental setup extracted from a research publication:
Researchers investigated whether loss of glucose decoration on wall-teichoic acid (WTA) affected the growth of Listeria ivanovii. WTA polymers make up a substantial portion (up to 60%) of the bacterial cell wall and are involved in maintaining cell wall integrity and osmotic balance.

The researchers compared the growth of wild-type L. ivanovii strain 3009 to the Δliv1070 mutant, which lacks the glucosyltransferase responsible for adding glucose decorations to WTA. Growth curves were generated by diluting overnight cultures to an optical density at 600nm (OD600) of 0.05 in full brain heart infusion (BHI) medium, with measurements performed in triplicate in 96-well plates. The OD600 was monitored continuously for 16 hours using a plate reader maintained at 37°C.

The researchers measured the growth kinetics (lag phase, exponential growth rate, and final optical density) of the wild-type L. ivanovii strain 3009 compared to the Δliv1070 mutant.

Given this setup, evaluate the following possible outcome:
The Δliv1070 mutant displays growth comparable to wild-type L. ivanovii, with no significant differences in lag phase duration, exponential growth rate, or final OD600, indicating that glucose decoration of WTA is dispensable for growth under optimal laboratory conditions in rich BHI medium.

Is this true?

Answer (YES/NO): YES